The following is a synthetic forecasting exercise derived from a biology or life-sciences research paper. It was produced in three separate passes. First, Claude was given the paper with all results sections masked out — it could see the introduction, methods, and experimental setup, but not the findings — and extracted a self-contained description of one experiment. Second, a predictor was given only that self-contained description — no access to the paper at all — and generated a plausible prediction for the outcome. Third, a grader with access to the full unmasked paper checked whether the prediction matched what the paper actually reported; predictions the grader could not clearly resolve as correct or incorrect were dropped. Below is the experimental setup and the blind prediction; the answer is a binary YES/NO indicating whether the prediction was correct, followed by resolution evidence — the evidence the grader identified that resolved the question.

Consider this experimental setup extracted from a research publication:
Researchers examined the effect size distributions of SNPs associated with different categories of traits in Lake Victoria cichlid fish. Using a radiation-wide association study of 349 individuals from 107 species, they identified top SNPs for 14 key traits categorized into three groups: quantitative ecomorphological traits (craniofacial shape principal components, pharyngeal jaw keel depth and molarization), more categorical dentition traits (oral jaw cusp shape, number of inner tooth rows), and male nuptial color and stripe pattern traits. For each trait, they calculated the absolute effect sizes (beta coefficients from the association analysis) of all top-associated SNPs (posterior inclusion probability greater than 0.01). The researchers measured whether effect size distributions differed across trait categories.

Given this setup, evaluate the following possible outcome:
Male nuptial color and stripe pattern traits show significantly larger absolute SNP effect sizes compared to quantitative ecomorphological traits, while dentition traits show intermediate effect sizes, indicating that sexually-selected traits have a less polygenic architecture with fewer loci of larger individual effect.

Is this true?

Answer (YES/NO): NO